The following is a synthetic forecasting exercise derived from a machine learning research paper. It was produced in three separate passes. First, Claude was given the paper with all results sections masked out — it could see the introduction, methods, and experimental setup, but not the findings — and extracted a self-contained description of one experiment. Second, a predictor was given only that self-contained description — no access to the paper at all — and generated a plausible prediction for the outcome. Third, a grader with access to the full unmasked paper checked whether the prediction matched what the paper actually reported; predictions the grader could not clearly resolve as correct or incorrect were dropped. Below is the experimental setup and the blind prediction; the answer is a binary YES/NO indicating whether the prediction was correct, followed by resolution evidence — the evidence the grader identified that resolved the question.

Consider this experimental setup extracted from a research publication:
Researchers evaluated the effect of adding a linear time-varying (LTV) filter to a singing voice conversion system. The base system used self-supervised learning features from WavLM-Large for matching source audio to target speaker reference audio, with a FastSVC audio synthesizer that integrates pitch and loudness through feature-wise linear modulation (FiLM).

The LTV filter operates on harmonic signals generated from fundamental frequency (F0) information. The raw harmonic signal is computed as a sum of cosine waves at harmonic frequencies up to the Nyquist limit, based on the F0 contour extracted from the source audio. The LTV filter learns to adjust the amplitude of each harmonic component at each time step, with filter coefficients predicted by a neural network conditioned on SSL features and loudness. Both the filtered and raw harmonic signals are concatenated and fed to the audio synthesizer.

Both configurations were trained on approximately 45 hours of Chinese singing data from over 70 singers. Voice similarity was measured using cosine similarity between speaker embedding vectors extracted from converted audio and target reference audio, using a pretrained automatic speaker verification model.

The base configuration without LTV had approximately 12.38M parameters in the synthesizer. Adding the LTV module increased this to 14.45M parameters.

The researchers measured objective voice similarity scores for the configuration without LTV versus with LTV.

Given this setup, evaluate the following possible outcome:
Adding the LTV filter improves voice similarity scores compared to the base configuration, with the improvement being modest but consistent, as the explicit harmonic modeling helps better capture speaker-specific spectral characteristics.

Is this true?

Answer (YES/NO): YES